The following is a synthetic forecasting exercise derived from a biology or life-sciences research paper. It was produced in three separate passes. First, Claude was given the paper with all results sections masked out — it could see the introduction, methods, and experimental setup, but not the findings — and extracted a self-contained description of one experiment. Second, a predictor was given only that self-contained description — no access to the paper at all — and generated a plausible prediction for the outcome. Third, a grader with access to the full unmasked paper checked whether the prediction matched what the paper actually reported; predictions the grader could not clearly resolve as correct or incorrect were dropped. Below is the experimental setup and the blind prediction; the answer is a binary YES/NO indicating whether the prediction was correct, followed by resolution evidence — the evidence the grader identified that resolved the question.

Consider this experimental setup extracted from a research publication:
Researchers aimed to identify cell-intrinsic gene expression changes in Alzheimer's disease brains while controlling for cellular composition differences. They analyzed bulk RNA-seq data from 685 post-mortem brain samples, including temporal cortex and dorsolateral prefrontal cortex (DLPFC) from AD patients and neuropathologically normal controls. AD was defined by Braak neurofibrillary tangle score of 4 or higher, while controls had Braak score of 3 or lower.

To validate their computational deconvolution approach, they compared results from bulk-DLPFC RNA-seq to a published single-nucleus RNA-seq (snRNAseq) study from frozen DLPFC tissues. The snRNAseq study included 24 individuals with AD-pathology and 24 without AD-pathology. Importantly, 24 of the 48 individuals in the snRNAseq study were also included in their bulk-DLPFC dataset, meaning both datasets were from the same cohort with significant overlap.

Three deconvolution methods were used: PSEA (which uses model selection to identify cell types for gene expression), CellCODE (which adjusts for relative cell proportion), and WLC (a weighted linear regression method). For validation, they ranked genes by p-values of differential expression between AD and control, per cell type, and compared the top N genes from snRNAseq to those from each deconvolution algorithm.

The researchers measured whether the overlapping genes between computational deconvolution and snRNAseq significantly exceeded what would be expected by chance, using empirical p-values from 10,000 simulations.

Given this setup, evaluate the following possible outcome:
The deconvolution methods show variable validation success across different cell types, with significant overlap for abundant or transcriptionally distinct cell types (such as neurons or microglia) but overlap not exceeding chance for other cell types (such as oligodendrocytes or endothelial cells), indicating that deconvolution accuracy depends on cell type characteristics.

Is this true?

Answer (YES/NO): NO